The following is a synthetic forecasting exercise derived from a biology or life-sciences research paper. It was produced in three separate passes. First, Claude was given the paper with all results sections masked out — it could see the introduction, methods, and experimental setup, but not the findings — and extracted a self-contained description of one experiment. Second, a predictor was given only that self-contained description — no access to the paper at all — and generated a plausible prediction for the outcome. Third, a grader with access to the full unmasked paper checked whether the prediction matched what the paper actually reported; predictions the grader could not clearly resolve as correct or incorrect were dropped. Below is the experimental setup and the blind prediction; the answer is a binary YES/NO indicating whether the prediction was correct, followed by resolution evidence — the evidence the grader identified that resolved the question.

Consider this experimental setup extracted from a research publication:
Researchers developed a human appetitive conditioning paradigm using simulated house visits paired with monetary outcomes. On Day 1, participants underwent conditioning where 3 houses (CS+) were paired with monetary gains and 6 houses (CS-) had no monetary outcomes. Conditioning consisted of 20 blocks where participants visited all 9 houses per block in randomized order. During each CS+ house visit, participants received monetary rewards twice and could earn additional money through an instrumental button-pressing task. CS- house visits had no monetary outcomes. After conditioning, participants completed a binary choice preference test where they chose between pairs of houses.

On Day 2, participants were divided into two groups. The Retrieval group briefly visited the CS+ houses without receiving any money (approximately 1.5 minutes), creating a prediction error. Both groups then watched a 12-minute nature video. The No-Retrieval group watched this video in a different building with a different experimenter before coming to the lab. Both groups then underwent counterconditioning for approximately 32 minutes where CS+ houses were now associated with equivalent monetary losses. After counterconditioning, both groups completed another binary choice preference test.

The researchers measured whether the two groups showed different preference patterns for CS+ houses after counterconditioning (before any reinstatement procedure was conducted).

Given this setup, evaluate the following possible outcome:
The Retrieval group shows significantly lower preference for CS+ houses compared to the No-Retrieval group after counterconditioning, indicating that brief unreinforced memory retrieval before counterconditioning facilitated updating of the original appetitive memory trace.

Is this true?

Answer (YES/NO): NO